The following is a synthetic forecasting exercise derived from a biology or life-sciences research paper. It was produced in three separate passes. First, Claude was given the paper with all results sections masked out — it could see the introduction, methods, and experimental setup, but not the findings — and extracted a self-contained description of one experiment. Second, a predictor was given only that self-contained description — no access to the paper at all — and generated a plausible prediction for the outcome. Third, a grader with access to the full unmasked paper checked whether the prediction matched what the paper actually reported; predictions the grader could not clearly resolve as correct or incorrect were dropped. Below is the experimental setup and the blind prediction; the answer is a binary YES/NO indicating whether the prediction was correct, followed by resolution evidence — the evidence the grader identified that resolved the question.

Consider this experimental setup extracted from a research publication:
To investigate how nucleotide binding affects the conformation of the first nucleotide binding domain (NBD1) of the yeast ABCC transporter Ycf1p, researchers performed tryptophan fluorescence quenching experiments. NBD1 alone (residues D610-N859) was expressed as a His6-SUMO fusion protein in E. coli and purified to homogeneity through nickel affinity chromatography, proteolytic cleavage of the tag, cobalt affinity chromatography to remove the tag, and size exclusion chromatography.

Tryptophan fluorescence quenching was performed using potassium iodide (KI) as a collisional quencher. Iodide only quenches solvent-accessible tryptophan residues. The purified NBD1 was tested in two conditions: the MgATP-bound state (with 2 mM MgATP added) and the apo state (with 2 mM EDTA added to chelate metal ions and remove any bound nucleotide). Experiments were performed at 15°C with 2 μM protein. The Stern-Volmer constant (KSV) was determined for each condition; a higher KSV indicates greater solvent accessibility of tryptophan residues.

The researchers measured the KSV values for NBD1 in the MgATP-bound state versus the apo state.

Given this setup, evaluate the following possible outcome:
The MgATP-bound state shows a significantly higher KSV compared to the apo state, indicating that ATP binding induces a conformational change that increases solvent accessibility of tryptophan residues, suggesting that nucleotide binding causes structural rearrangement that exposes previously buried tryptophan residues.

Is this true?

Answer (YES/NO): NO